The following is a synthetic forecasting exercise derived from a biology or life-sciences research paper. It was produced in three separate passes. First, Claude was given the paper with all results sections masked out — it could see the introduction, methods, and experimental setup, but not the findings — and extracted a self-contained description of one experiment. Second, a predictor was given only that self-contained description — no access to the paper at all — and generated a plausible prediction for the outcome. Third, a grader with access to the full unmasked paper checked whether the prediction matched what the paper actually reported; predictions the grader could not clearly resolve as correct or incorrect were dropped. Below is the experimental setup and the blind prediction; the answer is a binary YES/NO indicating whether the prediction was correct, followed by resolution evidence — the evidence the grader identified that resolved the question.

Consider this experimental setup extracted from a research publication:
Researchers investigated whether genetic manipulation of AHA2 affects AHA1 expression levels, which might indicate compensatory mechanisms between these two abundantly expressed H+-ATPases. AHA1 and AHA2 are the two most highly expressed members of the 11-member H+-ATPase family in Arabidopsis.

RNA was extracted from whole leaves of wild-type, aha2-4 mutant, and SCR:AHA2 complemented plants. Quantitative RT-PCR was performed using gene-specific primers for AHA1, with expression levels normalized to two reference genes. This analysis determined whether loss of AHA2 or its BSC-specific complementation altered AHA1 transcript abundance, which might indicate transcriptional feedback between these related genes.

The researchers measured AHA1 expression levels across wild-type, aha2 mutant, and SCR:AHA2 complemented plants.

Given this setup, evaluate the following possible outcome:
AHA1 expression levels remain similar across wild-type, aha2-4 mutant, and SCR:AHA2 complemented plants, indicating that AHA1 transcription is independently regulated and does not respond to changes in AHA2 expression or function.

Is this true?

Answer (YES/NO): YES